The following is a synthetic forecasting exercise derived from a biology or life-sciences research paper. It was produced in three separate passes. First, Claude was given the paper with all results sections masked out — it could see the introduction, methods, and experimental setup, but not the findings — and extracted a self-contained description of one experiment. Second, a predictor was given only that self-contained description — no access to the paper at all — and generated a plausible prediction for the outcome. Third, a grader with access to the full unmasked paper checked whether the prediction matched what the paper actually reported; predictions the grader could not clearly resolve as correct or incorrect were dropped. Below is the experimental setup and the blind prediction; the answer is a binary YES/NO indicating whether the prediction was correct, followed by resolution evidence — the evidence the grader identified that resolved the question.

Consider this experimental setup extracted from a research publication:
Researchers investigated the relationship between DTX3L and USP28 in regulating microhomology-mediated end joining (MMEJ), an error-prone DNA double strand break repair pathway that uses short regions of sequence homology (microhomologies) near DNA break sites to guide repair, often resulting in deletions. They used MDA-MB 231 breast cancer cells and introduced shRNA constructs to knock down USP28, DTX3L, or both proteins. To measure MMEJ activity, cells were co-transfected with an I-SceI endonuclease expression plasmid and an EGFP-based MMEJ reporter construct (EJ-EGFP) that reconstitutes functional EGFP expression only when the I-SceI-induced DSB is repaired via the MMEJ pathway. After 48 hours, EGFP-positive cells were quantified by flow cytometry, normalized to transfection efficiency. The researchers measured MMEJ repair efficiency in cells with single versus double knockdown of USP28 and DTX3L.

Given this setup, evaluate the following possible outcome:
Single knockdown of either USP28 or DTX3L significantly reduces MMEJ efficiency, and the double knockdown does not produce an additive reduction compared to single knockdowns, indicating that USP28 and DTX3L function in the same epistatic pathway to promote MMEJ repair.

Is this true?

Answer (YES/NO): NO